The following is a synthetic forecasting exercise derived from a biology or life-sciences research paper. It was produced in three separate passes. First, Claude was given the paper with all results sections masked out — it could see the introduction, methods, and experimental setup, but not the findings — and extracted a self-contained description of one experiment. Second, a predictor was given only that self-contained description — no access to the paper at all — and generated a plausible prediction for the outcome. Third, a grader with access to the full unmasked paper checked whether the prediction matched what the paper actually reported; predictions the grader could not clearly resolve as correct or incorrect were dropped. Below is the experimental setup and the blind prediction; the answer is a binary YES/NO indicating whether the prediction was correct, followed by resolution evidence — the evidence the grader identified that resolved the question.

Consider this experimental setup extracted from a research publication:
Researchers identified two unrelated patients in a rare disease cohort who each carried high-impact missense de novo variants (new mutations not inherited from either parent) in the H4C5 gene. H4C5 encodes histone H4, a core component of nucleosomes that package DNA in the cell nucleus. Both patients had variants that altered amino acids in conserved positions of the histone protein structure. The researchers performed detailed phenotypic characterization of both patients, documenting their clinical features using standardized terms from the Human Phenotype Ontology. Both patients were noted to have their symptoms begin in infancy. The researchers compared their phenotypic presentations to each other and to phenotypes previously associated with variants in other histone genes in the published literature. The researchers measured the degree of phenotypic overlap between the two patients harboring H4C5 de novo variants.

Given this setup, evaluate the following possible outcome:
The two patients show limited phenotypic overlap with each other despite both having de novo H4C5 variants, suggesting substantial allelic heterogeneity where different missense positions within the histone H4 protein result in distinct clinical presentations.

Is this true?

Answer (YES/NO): NO